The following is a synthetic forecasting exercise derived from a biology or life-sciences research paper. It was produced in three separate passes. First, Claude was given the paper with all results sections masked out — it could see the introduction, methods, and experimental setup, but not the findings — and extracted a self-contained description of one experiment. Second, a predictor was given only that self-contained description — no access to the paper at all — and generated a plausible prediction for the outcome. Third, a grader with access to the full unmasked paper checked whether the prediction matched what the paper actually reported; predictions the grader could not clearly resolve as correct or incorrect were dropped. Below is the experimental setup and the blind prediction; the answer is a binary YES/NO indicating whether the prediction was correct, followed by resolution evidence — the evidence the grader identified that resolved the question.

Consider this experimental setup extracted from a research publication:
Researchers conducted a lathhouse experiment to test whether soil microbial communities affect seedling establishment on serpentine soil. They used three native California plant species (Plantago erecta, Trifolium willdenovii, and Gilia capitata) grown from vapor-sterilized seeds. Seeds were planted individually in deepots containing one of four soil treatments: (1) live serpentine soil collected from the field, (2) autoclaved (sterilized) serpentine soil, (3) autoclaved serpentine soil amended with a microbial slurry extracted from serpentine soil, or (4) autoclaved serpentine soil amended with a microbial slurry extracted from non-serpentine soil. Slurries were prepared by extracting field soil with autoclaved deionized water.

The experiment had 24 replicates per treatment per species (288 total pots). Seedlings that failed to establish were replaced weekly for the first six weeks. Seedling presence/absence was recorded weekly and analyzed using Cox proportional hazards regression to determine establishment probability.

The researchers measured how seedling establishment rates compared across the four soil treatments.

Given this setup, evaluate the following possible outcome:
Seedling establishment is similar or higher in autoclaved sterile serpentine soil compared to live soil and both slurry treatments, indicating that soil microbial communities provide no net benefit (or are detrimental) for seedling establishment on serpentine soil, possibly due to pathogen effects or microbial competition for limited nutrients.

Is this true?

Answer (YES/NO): YES